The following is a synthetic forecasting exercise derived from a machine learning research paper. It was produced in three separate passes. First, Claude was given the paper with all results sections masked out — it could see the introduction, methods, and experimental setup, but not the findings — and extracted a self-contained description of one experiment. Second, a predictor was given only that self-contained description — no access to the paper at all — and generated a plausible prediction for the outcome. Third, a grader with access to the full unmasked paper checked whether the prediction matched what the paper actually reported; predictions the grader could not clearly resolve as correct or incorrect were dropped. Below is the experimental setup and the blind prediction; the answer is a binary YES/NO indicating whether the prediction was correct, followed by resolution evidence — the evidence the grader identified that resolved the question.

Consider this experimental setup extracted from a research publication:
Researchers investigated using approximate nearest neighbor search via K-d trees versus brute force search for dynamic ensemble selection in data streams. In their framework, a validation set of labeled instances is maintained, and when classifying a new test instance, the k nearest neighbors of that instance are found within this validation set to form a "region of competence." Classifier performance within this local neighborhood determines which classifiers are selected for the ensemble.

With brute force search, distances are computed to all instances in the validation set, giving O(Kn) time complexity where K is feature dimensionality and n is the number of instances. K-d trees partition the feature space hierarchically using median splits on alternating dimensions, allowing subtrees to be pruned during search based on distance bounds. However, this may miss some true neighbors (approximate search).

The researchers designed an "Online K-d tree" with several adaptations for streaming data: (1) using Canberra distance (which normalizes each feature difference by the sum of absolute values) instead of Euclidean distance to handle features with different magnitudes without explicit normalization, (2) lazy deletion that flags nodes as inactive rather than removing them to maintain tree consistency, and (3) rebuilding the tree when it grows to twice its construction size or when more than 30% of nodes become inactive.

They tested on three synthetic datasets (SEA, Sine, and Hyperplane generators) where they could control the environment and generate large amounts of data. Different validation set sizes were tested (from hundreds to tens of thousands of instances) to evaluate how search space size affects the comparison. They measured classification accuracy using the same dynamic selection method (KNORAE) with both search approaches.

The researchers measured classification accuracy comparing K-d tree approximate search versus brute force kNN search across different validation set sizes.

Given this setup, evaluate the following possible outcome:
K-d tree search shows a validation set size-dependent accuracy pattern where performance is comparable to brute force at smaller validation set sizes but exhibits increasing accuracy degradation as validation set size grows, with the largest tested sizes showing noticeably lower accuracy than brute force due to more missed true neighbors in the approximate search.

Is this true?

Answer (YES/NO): NO